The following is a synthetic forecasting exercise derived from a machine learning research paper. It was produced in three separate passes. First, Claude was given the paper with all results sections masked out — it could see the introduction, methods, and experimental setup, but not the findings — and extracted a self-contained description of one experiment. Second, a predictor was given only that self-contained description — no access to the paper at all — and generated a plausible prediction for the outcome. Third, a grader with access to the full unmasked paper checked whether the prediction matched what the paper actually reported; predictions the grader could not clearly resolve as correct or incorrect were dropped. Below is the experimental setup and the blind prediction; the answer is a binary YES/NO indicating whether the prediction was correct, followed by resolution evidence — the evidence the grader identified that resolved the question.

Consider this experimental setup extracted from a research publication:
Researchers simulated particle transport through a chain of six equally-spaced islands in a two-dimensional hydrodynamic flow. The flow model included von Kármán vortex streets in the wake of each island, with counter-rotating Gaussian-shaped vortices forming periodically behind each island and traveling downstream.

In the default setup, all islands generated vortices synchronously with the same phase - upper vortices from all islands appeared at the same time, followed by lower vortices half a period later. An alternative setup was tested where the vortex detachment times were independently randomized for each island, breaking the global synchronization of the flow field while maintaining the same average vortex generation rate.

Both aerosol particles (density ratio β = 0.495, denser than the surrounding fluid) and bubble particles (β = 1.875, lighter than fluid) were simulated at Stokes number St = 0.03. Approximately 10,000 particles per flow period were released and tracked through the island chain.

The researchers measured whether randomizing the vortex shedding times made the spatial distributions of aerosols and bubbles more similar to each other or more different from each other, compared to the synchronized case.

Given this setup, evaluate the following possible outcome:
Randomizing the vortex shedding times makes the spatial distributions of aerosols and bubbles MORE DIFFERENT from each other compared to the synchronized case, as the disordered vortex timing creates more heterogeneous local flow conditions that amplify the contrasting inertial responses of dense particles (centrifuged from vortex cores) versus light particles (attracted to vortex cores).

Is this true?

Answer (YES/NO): NO